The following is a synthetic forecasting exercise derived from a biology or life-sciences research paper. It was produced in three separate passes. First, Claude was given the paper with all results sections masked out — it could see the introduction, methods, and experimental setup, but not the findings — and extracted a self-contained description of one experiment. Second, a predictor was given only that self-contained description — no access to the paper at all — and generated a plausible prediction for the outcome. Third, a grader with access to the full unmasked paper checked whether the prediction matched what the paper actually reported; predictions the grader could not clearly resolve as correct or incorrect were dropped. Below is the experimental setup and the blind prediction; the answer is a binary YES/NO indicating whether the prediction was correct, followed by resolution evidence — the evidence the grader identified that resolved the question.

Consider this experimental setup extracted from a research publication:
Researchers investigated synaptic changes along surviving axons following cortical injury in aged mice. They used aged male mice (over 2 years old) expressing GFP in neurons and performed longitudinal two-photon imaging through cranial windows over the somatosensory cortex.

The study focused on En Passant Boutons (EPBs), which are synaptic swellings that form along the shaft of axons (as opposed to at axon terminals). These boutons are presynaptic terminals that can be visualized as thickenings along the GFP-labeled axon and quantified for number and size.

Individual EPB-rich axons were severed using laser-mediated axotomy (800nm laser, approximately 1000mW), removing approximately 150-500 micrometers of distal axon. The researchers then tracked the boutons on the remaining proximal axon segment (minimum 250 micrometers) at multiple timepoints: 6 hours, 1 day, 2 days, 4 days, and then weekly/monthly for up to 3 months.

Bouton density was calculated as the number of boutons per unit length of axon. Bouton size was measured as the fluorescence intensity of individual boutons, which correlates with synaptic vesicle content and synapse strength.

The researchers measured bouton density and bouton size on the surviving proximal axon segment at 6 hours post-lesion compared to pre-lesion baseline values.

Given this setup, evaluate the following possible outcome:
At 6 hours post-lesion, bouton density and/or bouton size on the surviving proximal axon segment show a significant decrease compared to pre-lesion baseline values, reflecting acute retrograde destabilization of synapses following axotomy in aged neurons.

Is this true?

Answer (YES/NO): NO